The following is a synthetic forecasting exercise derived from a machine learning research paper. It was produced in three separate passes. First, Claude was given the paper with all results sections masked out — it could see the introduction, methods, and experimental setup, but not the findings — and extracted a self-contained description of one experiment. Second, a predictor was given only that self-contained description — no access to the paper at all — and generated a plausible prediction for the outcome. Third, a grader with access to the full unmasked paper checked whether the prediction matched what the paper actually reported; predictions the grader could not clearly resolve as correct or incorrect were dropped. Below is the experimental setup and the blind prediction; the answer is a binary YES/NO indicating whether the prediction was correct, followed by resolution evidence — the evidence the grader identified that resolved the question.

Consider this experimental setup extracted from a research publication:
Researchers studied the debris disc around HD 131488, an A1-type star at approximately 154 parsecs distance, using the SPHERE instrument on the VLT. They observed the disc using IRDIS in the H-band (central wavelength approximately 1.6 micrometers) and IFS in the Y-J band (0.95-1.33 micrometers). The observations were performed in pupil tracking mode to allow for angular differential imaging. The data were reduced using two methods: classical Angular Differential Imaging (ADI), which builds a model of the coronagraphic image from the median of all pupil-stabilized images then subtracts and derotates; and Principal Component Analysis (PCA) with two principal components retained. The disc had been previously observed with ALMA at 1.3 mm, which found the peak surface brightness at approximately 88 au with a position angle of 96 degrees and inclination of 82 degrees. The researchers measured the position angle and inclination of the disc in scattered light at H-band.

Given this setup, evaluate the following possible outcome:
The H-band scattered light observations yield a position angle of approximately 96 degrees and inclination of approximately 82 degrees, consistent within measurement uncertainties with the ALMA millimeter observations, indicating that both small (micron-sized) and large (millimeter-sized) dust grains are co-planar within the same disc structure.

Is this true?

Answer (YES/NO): NO